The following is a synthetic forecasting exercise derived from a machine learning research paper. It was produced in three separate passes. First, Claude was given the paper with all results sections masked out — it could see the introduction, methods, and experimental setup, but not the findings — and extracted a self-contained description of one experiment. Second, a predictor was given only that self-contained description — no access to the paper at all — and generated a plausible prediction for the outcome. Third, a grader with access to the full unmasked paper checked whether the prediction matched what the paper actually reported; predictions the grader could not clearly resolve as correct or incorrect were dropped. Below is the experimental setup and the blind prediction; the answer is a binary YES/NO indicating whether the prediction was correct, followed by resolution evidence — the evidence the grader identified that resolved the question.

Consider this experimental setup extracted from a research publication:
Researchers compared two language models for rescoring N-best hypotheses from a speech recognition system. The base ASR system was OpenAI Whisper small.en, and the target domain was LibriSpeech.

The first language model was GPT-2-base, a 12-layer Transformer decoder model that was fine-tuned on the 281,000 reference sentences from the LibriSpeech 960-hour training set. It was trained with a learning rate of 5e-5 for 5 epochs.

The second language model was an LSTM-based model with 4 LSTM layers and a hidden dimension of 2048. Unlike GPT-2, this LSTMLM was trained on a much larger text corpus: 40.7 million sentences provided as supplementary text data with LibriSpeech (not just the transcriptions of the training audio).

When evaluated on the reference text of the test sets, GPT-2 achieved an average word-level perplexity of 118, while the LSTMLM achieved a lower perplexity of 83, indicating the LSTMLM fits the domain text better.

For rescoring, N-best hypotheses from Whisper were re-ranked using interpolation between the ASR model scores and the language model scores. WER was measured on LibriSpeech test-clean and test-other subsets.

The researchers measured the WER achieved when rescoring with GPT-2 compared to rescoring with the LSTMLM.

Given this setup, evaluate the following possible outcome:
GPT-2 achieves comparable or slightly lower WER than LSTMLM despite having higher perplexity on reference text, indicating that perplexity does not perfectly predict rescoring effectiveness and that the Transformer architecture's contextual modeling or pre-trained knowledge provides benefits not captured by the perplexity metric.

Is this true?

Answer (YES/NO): NO